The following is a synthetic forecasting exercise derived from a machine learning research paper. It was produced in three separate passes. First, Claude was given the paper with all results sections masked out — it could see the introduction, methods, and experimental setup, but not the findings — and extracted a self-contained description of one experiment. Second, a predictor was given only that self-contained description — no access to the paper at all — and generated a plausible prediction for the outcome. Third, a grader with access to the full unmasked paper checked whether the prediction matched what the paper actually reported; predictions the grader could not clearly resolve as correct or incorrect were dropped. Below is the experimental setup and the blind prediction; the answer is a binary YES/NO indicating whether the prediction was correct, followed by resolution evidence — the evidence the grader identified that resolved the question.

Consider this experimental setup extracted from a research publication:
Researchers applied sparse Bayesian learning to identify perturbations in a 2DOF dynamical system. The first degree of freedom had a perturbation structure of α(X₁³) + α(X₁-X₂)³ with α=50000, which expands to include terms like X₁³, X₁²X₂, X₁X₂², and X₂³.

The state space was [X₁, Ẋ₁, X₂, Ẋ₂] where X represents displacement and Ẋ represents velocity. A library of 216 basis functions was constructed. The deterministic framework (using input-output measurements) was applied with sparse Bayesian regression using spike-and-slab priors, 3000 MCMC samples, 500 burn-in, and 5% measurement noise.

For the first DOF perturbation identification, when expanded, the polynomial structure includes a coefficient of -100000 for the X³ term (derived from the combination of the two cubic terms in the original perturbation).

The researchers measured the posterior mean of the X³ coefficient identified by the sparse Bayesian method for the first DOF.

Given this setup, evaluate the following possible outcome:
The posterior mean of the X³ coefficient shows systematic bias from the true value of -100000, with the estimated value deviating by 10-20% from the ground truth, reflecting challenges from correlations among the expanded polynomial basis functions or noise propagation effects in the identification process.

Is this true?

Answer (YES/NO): NO